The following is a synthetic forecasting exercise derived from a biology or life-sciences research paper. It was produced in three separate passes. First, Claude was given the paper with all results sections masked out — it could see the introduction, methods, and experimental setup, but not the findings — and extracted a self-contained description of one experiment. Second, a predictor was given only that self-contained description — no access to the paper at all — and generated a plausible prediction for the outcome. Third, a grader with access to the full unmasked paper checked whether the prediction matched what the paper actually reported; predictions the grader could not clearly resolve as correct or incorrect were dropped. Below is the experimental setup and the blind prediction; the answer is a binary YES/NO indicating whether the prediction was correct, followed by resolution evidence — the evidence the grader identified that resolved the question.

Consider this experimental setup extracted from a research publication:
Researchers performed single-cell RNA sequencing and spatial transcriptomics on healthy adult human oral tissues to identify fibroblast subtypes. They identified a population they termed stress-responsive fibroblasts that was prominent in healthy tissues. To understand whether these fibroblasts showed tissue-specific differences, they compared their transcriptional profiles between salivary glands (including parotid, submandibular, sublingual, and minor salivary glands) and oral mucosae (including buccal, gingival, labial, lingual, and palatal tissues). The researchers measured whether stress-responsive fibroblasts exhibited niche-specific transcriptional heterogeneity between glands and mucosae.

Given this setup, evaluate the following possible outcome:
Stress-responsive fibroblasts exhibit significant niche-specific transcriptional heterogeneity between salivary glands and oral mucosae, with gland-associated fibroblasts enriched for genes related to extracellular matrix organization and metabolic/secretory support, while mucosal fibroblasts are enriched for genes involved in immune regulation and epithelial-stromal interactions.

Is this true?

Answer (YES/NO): NO